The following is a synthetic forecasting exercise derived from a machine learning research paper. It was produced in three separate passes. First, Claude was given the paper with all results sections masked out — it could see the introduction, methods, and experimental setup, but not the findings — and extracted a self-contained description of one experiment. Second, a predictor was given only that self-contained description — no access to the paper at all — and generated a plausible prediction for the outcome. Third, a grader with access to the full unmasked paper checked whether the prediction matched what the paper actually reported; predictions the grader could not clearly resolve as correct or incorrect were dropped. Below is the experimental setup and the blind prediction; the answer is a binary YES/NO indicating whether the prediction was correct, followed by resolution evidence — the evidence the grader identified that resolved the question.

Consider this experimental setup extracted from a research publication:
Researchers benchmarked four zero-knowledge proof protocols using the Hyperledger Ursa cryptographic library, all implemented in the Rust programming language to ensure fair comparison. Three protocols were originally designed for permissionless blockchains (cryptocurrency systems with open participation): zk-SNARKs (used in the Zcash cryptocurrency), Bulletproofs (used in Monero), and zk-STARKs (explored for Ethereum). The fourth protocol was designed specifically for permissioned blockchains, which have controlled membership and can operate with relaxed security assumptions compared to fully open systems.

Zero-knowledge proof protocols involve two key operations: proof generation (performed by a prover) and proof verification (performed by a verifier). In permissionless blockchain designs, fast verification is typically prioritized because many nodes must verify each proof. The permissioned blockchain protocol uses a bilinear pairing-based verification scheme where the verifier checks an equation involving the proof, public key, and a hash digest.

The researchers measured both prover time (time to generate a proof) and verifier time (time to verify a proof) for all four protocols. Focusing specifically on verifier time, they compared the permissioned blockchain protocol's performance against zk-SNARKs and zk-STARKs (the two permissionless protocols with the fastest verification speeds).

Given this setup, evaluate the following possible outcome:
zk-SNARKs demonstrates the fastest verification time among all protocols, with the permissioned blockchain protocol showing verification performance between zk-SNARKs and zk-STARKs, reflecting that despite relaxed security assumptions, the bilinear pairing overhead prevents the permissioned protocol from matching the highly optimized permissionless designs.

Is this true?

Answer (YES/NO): NO